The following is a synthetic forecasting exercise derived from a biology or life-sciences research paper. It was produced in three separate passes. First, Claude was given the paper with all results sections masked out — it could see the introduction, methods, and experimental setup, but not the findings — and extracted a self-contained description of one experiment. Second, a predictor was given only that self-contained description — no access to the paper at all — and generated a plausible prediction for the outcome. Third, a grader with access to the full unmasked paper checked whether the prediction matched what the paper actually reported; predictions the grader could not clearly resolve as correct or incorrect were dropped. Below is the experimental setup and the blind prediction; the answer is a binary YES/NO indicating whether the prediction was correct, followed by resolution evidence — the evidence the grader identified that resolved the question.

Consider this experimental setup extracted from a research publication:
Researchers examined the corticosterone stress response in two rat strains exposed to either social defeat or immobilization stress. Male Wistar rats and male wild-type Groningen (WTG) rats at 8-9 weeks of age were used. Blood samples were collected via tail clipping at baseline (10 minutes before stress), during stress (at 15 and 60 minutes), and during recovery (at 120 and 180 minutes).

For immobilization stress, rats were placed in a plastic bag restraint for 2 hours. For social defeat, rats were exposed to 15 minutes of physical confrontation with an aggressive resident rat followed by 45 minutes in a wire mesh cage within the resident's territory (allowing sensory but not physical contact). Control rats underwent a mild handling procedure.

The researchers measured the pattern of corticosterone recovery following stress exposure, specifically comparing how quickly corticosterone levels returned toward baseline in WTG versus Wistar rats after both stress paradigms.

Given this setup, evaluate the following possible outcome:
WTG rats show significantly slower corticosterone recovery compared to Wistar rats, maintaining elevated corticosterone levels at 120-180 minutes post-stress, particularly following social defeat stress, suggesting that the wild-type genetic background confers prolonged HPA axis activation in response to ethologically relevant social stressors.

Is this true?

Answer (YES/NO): YES